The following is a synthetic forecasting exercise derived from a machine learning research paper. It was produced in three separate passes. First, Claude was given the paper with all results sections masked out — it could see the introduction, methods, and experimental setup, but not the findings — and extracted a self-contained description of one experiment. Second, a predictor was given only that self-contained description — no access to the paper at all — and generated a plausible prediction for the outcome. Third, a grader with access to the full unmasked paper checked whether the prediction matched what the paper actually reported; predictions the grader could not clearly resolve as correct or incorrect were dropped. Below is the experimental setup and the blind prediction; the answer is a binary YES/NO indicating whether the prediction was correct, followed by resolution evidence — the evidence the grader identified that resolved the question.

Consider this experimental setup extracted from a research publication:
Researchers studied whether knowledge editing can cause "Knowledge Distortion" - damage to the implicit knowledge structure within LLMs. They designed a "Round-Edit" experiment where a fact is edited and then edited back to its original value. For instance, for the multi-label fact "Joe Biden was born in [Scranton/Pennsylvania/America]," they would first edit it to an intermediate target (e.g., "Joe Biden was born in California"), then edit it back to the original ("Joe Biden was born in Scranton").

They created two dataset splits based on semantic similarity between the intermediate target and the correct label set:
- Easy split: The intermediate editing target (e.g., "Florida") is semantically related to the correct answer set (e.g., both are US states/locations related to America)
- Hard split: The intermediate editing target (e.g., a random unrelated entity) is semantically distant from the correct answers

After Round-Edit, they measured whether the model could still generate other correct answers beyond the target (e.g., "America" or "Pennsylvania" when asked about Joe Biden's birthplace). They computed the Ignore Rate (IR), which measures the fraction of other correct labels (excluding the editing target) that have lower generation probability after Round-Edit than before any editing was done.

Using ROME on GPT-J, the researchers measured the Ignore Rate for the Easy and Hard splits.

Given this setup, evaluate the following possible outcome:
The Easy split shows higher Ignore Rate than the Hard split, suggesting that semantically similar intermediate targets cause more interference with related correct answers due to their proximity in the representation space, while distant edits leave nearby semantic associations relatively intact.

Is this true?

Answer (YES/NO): NO